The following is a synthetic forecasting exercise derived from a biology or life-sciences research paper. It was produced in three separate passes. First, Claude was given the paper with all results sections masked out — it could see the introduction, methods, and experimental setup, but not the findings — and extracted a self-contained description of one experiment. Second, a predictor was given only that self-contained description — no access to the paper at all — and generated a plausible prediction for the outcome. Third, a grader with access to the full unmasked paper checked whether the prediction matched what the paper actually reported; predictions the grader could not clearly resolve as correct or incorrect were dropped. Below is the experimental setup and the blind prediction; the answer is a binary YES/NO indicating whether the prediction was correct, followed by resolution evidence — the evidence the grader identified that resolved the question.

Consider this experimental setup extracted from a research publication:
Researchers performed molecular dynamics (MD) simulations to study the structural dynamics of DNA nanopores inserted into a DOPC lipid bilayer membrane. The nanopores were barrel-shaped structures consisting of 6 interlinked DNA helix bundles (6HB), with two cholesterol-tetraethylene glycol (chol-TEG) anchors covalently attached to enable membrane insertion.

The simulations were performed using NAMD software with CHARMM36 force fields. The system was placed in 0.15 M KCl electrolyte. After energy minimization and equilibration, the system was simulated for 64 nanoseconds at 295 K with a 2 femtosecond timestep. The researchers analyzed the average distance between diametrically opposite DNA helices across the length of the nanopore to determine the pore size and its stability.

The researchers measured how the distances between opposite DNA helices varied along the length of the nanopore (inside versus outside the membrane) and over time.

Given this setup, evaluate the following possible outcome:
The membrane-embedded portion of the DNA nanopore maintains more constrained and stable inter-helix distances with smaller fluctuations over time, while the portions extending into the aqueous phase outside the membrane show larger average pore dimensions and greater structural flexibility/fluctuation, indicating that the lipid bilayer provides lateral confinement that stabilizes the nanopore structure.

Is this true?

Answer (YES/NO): YES